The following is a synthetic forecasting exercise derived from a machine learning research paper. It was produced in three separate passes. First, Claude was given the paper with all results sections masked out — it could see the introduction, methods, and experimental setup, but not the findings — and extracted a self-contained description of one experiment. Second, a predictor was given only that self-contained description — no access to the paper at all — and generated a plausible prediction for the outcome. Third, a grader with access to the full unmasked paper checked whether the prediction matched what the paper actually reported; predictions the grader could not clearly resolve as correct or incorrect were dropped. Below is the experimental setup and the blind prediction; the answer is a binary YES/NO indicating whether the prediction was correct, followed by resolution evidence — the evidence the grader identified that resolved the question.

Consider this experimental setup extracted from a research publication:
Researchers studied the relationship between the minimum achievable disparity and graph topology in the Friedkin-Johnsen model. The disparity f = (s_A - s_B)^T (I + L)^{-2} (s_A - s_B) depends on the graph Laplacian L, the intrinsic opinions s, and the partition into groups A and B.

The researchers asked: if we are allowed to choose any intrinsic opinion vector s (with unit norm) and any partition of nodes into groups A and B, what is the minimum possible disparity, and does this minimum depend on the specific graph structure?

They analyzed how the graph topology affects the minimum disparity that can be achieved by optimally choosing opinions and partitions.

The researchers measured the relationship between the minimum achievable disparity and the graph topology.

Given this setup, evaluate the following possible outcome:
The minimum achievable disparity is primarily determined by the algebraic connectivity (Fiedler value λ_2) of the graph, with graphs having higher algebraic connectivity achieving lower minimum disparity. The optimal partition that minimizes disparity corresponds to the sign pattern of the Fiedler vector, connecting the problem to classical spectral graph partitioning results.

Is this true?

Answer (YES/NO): NO